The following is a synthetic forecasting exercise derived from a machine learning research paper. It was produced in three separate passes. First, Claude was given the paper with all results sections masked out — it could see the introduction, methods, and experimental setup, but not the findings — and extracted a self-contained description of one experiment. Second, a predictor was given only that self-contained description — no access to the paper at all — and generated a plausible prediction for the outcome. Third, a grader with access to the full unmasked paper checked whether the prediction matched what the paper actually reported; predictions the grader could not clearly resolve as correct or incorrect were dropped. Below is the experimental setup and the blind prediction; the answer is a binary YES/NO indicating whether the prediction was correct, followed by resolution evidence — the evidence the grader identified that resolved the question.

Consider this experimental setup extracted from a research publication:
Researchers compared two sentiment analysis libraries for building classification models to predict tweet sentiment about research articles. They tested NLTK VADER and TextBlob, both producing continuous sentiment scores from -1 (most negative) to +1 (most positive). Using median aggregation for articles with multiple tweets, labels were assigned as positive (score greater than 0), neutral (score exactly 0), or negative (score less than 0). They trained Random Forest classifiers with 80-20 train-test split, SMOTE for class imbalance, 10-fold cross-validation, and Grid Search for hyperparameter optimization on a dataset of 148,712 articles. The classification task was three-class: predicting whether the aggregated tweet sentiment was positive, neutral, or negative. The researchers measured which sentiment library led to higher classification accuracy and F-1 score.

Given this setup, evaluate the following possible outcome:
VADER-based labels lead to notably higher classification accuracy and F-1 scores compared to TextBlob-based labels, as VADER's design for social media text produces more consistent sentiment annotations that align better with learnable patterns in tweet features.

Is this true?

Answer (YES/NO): NO